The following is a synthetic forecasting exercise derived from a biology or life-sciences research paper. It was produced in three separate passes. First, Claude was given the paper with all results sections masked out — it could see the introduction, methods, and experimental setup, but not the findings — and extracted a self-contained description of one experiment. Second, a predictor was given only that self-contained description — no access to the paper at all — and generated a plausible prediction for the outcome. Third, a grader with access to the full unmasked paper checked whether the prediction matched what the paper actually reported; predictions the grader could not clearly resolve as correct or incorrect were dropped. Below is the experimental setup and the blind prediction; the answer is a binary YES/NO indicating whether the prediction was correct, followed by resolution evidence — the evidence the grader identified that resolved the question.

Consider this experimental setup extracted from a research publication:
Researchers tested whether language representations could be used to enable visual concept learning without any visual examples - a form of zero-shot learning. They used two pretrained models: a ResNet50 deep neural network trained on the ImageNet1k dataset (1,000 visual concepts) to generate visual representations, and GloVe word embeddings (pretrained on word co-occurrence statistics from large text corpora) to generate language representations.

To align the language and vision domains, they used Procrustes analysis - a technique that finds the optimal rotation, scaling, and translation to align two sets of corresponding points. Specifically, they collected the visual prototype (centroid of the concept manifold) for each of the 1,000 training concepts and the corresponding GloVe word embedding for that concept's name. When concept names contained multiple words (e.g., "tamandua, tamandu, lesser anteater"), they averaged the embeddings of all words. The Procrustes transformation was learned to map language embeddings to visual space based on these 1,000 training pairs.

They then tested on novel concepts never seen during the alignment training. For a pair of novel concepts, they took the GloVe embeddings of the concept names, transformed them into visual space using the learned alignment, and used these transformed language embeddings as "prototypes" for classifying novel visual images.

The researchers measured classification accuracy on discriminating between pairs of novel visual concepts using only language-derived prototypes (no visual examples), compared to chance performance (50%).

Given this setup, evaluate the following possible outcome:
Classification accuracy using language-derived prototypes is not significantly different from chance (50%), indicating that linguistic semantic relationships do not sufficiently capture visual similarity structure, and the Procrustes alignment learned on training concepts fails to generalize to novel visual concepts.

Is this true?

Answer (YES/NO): NO